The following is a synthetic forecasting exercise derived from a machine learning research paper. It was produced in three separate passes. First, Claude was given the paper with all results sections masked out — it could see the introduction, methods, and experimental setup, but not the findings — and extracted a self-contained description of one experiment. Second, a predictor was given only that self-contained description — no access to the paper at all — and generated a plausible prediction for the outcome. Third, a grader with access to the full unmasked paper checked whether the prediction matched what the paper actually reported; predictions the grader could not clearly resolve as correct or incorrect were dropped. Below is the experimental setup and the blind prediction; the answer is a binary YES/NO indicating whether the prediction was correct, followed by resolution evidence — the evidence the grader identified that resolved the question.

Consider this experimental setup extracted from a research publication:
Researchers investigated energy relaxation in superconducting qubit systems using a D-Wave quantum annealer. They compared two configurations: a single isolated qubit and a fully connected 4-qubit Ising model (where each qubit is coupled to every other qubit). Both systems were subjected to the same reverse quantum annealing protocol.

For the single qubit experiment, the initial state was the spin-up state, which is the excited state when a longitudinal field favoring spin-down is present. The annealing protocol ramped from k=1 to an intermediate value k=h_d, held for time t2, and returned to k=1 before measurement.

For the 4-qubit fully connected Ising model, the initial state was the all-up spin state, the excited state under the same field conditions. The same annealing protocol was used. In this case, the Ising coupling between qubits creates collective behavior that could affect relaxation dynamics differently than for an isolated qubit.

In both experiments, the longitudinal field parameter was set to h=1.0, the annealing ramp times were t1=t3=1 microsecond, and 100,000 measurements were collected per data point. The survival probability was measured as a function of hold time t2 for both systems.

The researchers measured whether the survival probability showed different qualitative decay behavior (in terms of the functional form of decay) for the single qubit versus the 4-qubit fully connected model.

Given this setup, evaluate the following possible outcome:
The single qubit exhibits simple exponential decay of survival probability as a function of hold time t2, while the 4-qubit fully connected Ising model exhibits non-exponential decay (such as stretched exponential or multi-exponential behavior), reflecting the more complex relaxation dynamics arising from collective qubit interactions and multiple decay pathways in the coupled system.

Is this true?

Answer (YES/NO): NO